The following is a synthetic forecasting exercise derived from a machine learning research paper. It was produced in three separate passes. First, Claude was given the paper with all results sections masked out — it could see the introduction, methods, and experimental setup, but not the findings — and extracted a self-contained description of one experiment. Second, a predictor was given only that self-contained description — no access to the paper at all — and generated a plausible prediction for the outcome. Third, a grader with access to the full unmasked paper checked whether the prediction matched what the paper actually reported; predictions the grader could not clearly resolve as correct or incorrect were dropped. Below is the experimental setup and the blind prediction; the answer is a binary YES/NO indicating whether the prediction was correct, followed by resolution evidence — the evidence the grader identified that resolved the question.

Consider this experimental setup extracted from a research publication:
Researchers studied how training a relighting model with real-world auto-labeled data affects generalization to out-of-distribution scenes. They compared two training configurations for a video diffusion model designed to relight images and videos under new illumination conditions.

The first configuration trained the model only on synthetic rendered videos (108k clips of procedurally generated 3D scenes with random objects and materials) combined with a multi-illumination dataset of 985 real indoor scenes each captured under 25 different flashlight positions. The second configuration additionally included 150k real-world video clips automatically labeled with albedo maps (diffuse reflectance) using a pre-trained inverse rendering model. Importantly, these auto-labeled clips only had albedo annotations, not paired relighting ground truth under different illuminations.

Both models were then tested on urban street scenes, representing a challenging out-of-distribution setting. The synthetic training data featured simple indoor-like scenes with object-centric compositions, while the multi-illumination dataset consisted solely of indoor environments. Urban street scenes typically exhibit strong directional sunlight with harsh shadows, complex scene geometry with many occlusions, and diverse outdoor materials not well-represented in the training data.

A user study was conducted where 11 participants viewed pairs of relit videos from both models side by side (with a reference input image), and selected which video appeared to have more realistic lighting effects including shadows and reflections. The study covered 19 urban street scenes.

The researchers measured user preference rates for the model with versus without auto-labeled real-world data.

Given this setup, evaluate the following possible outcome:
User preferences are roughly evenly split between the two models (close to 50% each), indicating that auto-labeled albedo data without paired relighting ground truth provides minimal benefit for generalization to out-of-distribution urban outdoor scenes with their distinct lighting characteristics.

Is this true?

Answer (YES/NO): NO